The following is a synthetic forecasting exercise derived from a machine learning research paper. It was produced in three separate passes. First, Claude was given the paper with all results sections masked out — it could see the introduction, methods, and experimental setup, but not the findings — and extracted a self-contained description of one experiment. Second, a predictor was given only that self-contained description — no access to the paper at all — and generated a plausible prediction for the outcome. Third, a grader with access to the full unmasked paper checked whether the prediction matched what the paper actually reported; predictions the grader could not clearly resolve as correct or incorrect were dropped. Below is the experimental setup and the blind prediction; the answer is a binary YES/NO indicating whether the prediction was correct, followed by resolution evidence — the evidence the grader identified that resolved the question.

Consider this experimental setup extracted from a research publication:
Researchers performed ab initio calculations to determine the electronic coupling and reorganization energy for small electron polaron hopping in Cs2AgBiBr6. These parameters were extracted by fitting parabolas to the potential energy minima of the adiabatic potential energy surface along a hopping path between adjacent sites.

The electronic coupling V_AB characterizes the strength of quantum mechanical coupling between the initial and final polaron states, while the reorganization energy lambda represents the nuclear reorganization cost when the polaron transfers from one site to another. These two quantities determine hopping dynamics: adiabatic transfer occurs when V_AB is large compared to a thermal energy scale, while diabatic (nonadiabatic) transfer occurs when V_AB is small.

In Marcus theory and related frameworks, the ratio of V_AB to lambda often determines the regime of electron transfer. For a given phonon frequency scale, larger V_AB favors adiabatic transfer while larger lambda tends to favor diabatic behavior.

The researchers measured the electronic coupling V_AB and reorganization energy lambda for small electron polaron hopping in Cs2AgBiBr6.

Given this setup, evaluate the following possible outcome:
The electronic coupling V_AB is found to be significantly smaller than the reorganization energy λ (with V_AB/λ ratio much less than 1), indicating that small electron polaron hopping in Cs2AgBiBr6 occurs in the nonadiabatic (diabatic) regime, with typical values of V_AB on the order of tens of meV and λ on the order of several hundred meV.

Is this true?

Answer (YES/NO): NO